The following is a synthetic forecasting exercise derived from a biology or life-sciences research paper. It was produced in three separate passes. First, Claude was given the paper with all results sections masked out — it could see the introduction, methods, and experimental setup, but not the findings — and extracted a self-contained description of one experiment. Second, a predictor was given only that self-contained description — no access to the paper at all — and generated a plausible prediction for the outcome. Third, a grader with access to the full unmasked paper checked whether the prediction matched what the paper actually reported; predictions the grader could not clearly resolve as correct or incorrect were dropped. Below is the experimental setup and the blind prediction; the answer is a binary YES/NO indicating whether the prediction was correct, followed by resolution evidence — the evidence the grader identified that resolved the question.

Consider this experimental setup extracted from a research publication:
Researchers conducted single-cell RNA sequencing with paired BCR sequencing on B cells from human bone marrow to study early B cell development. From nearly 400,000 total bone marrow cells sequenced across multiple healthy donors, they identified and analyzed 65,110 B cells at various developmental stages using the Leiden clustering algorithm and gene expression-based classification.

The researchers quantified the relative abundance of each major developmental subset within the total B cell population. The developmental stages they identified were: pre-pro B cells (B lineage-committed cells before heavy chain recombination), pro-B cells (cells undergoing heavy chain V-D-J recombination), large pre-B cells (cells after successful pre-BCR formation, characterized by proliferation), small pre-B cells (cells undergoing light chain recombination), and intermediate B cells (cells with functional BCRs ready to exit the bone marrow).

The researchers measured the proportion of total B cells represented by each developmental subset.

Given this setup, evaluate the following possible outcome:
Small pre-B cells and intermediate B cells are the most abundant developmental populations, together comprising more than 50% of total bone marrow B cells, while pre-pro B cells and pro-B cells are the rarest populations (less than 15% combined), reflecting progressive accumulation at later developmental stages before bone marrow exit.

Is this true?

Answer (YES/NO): YES